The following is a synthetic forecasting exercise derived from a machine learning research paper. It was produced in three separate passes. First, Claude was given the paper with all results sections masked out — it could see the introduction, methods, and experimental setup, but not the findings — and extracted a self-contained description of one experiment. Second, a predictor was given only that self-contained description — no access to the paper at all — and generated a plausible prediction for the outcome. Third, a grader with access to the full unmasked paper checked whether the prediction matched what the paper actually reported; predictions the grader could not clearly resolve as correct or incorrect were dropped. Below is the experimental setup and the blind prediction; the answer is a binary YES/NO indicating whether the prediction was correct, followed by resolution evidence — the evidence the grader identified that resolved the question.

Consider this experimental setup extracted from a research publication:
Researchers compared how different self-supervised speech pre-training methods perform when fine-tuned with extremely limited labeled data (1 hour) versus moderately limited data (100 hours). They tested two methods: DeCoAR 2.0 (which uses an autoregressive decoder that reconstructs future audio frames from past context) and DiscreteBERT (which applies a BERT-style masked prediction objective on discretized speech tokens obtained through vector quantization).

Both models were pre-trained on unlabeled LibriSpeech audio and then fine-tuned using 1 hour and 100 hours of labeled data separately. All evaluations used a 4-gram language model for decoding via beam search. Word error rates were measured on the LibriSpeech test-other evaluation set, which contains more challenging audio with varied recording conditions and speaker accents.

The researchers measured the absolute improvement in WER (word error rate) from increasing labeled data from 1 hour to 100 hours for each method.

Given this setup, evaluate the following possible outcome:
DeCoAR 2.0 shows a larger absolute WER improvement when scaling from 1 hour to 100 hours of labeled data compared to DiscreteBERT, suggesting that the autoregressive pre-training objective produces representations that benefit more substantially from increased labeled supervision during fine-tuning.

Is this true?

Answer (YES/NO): YES